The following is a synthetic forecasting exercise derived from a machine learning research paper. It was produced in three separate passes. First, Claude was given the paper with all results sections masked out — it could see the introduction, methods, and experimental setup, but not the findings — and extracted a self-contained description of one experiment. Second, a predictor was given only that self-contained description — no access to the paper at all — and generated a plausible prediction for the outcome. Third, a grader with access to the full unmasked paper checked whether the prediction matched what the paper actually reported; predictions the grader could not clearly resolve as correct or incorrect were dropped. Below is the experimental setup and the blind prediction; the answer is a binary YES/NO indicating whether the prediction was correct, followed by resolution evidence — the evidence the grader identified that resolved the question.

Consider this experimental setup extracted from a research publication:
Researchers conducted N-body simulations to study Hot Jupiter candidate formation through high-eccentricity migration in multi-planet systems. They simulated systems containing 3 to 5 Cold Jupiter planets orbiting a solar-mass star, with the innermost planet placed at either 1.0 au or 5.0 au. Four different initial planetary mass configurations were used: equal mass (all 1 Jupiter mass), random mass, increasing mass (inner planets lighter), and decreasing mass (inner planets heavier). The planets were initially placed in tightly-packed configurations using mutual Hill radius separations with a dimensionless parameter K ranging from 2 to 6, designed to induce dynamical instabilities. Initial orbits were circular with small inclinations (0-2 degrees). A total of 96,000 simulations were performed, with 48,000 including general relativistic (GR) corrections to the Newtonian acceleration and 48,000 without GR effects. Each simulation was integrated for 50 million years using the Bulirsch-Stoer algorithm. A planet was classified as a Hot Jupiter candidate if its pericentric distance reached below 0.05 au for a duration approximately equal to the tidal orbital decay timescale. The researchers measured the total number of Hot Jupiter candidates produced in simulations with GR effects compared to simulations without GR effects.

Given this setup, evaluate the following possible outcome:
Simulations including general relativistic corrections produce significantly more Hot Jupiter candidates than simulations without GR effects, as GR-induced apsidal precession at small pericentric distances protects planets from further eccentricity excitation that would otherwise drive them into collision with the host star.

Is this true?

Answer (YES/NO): NO